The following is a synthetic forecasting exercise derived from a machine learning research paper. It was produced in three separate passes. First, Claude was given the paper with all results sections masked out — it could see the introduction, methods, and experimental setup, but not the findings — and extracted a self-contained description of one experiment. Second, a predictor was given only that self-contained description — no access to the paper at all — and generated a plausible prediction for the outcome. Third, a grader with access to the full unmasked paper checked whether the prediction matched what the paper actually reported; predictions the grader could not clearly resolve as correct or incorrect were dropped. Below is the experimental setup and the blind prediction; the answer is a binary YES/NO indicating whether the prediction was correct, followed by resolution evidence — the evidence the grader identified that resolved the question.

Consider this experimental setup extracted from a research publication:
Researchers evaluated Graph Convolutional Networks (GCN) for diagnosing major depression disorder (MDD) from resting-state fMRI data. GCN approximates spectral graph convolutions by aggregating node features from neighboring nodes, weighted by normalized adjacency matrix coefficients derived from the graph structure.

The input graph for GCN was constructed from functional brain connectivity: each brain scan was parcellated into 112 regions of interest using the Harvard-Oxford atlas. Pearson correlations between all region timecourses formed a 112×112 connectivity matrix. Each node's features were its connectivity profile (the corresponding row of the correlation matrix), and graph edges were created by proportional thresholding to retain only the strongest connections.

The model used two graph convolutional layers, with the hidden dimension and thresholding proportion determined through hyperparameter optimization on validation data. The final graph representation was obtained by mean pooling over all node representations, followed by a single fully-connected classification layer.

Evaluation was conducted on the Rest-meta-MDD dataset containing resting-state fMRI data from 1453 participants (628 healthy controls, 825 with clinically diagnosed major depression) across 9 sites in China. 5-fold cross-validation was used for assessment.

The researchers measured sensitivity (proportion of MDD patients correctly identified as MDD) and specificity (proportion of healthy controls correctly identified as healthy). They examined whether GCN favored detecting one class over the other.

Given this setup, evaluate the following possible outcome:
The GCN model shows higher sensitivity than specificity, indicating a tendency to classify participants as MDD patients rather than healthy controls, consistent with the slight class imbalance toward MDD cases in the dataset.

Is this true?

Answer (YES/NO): NO